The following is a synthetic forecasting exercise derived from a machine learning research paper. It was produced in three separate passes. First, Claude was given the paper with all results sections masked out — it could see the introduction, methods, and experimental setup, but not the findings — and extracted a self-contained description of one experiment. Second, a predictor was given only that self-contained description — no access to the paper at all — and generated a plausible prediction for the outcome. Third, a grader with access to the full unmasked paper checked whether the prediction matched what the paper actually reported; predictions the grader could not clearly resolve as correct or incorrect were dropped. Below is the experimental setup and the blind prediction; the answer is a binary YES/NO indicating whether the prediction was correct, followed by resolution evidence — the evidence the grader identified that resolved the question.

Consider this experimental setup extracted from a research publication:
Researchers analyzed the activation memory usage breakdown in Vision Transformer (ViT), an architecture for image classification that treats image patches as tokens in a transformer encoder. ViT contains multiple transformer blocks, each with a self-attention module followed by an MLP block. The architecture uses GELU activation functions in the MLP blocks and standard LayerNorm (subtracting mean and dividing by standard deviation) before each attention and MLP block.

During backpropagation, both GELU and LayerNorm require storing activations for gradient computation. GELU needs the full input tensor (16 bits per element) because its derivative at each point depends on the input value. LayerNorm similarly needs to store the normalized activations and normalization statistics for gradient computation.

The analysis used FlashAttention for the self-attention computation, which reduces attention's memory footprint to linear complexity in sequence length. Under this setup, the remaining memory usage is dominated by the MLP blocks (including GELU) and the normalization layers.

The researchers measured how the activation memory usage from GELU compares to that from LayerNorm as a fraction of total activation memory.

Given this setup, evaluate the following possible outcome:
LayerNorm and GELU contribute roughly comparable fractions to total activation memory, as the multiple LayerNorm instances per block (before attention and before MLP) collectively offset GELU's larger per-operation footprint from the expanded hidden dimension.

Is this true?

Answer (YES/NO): YES